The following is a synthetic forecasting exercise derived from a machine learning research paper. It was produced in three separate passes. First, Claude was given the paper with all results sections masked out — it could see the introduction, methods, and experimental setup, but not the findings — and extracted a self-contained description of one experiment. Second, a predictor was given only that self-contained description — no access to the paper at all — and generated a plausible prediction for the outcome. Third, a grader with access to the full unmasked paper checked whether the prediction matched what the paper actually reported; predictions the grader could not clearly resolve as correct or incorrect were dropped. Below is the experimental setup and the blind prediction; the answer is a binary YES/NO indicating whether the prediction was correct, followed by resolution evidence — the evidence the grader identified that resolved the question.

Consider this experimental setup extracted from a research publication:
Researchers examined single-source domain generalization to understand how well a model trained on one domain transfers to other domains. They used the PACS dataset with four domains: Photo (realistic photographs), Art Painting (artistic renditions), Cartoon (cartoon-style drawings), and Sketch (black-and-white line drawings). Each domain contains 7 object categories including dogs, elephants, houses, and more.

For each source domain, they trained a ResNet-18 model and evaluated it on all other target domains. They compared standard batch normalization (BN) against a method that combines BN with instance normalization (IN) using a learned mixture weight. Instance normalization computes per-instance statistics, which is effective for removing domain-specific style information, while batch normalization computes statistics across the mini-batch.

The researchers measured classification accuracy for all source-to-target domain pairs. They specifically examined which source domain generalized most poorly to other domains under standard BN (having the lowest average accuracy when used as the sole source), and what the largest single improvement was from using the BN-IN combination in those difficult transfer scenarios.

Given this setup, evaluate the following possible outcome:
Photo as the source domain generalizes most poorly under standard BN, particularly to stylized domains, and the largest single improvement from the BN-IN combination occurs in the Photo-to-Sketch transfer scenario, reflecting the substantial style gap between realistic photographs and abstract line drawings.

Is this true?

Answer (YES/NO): NO